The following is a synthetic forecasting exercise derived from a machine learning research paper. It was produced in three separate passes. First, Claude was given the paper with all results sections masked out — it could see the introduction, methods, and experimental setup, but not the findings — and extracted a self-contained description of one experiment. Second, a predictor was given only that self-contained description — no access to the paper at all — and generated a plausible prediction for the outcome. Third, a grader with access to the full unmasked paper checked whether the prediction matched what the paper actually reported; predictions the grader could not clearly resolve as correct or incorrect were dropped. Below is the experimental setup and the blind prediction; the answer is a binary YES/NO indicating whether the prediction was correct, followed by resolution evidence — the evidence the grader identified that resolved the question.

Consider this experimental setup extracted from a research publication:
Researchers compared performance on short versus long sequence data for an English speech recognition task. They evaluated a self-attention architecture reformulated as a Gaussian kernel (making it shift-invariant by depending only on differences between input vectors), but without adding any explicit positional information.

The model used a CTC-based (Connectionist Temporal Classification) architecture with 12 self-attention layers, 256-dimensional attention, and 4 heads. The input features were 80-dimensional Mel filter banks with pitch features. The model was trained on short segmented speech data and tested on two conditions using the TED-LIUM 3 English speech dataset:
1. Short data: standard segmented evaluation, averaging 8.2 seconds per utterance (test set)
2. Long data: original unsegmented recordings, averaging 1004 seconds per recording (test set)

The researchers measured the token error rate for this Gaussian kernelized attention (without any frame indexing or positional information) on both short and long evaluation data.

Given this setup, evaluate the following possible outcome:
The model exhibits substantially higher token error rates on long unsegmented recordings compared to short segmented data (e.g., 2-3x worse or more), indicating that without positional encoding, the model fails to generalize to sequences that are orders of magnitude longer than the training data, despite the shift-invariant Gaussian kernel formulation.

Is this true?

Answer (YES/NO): YES